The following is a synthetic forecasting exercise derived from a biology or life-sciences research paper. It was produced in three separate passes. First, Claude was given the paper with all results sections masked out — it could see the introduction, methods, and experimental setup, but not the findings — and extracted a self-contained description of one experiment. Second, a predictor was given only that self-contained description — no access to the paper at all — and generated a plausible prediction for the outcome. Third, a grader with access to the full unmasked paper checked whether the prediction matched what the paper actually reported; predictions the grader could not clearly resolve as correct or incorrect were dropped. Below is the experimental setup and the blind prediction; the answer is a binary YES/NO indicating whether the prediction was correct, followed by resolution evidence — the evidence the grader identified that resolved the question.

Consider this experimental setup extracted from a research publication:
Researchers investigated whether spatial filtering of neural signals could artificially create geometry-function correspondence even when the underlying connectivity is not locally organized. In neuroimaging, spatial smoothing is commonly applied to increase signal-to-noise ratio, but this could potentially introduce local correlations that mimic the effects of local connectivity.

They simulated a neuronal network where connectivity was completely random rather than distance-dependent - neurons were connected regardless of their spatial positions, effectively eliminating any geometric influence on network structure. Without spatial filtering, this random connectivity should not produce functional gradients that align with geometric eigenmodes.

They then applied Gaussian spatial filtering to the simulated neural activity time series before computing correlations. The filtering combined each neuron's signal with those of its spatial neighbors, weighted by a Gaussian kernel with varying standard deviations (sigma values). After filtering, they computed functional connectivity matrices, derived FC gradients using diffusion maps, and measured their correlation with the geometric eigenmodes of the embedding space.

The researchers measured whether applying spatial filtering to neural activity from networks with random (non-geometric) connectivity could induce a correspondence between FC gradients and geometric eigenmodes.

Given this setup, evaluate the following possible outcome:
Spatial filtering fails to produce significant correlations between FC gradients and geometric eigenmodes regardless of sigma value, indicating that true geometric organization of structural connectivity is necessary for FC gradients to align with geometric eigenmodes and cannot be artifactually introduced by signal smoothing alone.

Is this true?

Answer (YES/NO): NO